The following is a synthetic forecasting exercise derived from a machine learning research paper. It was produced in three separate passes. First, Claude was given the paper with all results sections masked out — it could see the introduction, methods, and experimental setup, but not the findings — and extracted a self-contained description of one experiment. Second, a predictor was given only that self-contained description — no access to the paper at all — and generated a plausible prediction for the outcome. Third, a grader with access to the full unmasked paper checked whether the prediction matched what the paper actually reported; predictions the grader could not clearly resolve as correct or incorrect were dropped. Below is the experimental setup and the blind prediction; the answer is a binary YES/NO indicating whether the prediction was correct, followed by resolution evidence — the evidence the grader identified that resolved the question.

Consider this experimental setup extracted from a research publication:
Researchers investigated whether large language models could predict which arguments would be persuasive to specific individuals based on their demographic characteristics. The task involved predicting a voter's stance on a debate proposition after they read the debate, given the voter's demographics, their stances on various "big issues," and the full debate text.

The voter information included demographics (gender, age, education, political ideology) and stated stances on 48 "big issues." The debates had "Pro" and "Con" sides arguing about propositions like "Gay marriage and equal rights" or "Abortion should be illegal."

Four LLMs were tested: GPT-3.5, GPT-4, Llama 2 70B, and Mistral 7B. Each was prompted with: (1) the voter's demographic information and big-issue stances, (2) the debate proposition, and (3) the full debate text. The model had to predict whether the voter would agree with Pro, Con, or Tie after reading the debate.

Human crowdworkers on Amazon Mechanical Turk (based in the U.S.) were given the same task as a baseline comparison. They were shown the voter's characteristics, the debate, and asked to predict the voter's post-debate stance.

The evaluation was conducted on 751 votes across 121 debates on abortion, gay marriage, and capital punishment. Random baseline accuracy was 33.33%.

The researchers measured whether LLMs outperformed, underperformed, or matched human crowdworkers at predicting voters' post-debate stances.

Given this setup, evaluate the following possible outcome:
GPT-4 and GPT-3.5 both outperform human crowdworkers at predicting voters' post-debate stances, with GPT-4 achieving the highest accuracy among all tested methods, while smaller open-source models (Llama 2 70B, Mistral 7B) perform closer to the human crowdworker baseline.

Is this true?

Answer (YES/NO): NO